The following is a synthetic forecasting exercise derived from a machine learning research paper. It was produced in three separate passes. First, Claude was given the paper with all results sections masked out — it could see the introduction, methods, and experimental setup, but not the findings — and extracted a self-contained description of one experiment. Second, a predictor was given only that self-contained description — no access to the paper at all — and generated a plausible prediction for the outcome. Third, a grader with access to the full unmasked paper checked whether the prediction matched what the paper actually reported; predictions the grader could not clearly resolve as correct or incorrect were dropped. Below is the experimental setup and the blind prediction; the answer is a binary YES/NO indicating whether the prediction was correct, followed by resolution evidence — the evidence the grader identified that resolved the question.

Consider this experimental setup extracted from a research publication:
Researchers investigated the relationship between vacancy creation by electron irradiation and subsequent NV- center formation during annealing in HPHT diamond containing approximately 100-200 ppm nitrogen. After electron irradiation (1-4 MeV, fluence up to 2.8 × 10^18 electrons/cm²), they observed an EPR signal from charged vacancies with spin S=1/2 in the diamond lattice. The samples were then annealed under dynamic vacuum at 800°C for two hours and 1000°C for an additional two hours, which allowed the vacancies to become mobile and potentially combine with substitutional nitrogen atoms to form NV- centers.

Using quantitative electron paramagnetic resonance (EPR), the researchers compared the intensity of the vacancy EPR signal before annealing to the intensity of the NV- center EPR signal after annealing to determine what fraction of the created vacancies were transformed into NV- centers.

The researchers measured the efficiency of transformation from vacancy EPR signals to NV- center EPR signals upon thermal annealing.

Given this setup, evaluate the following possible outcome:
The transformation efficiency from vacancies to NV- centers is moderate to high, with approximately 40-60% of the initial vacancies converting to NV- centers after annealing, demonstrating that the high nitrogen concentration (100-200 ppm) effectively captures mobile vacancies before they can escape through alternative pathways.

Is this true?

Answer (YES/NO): NO